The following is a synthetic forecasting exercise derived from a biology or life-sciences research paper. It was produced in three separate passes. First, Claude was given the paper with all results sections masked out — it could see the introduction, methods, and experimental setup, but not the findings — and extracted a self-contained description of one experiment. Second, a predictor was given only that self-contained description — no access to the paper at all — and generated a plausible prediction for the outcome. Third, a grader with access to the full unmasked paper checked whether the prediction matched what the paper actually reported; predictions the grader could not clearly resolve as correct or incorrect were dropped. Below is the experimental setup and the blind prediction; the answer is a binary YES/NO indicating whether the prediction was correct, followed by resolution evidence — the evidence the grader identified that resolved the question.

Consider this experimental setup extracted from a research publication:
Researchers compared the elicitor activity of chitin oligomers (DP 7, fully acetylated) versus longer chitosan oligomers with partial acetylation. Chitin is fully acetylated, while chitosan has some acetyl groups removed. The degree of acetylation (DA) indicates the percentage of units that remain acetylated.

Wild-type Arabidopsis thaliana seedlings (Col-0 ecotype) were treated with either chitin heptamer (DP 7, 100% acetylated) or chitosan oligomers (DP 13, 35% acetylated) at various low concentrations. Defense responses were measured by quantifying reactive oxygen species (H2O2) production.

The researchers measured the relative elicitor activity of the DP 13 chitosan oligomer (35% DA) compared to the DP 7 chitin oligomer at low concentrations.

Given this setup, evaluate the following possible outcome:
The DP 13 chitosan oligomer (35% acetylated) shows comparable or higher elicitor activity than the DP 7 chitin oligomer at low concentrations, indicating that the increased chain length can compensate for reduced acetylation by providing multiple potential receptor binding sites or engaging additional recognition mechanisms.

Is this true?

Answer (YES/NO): YES